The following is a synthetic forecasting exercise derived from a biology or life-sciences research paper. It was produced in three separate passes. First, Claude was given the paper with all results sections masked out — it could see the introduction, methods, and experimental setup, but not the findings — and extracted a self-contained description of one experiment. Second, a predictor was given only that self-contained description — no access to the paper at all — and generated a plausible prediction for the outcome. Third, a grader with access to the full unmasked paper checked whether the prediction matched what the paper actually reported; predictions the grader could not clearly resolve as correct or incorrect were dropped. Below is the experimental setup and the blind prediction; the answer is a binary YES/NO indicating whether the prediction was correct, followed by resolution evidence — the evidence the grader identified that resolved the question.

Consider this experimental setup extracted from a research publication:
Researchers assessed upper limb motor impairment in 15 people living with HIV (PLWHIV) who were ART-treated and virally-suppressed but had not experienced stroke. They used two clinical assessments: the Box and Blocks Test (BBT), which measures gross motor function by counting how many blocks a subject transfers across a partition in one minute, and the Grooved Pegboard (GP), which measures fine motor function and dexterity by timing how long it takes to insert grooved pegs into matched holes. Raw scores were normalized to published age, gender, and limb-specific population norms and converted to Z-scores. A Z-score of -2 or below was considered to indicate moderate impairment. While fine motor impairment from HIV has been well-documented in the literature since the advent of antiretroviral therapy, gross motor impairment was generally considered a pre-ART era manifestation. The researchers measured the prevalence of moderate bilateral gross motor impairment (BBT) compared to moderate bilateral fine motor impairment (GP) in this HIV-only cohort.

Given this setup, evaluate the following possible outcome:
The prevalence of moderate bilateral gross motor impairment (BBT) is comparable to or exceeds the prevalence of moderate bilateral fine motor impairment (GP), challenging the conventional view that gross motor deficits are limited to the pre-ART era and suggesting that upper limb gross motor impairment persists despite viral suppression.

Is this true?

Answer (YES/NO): YES